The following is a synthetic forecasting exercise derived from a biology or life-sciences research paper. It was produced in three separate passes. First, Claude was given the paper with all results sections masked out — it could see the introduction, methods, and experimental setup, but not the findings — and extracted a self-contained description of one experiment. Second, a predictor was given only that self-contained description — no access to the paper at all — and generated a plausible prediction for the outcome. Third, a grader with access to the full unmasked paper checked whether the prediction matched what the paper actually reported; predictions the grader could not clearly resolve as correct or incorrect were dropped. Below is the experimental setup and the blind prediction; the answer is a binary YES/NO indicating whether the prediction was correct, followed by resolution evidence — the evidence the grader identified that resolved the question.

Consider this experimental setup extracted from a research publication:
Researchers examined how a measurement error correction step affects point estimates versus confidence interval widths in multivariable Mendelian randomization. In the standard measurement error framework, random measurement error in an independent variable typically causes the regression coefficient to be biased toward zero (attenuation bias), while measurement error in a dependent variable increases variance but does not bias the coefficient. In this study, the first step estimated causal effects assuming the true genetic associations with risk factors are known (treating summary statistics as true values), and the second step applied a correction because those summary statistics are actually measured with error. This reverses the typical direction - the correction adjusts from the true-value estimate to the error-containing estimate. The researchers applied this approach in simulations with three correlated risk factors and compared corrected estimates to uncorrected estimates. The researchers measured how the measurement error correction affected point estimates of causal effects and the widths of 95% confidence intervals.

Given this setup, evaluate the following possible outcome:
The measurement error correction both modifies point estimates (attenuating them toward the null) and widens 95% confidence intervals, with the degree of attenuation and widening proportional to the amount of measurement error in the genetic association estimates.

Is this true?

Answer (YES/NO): NO